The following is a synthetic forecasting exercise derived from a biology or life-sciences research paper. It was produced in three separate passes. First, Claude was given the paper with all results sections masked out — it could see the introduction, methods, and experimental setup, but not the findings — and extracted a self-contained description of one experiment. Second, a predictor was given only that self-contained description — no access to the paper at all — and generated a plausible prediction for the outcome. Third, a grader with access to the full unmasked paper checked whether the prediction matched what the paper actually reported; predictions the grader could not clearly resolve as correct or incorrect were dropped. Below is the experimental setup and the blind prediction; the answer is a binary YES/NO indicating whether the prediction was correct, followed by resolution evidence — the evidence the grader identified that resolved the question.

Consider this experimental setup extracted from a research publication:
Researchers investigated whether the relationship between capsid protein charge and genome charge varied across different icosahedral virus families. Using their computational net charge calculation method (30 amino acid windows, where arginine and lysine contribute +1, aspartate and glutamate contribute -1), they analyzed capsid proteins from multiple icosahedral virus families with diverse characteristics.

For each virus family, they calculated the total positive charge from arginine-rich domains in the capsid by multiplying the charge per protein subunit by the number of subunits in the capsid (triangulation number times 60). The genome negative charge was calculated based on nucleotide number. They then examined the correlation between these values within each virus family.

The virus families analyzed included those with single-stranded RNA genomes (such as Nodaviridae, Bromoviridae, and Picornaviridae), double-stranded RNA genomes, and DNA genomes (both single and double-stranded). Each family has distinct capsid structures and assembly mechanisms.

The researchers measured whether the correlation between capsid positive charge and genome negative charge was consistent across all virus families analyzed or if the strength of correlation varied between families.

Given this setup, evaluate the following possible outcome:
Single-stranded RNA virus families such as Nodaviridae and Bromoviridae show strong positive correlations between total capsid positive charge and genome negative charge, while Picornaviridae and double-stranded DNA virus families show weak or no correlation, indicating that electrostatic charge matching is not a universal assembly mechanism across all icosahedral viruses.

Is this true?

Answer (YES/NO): NO